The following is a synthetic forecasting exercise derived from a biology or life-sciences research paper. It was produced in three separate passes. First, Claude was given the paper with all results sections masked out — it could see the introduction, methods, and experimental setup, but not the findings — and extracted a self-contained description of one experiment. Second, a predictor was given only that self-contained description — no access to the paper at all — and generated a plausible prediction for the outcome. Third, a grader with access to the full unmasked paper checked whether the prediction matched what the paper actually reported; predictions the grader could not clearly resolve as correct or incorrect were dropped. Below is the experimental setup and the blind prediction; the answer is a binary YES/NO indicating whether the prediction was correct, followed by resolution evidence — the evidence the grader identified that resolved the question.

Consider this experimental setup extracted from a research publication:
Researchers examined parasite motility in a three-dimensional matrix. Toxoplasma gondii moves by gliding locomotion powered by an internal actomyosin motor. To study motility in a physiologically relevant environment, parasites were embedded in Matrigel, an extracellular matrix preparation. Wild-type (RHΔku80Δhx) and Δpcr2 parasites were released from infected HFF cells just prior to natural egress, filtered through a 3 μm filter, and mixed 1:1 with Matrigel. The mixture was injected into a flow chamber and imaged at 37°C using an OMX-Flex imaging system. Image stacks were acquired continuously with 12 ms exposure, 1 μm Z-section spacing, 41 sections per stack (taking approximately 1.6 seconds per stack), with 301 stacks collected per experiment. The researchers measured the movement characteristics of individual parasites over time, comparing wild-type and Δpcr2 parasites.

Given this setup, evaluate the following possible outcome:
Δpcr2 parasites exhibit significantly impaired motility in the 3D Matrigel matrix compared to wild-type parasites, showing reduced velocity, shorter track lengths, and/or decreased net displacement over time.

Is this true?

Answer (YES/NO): NO